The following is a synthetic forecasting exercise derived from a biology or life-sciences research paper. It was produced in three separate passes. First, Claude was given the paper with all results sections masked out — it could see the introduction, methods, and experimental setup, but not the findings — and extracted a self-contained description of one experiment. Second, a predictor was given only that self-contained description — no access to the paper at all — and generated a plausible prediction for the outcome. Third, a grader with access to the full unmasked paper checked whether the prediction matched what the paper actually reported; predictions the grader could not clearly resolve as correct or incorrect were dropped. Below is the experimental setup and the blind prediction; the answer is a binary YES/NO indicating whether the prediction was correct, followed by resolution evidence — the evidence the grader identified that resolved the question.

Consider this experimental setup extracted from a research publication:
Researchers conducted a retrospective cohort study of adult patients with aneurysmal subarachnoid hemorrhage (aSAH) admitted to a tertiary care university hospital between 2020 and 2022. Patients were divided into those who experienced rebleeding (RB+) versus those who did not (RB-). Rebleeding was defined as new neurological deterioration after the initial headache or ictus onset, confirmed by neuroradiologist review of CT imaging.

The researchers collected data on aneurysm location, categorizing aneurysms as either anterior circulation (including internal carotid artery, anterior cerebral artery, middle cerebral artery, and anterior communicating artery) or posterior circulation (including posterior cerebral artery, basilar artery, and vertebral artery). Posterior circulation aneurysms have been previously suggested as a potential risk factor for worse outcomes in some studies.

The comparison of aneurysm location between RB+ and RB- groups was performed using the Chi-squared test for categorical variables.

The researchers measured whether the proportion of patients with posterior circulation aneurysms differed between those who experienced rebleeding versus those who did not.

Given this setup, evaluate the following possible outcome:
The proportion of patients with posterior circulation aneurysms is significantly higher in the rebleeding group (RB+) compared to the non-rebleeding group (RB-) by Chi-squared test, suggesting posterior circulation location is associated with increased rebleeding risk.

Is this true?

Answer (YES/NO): NO